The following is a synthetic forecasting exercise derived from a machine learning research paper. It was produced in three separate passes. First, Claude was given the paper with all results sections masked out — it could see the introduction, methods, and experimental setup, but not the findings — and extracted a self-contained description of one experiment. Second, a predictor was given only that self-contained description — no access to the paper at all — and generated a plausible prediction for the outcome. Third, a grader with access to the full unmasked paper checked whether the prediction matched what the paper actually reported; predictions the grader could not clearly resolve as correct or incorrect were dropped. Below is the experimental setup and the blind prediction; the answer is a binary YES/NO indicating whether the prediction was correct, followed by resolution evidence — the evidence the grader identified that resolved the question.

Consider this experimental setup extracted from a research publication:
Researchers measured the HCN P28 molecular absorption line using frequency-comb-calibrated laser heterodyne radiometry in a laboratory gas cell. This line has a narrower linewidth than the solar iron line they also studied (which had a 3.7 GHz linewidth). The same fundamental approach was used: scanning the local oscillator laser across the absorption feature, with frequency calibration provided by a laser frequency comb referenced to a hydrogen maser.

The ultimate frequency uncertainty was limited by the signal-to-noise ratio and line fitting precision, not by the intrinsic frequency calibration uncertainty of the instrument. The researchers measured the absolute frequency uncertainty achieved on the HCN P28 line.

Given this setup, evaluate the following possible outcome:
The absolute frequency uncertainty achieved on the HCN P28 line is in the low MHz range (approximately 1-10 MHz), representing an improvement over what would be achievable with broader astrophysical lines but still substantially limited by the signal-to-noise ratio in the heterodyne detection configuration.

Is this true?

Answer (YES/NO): NO